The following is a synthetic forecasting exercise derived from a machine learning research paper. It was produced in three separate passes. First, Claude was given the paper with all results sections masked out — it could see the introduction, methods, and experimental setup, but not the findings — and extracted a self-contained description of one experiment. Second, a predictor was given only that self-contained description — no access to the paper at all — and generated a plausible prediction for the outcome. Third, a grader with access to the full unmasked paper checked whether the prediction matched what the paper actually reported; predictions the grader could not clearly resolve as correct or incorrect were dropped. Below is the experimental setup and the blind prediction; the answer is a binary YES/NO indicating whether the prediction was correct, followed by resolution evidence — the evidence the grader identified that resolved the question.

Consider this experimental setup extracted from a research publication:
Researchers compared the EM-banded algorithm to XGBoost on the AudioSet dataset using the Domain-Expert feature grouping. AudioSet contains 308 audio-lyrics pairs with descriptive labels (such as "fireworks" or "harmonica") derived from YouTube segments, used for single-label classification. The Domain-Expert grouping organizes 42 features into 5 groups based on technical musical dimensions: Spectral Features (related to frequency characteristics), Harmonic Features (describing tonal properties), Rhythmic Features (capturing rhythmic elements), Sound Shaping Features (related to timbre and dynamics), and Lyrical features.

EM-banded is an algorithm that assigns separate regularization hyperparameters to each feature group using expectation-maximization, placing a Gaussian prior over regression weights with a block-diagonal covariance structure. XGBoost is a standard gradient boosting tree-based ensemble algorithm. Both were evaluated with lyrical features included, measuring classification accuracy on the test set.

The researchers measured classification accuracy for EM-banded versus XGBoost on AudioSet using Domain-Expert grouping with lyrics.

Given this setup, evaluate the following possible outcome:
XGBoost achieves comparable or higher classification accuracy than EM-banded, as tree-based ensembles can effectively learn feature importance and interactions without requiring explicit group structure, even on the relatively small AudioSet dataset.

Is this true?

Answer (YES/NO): YES